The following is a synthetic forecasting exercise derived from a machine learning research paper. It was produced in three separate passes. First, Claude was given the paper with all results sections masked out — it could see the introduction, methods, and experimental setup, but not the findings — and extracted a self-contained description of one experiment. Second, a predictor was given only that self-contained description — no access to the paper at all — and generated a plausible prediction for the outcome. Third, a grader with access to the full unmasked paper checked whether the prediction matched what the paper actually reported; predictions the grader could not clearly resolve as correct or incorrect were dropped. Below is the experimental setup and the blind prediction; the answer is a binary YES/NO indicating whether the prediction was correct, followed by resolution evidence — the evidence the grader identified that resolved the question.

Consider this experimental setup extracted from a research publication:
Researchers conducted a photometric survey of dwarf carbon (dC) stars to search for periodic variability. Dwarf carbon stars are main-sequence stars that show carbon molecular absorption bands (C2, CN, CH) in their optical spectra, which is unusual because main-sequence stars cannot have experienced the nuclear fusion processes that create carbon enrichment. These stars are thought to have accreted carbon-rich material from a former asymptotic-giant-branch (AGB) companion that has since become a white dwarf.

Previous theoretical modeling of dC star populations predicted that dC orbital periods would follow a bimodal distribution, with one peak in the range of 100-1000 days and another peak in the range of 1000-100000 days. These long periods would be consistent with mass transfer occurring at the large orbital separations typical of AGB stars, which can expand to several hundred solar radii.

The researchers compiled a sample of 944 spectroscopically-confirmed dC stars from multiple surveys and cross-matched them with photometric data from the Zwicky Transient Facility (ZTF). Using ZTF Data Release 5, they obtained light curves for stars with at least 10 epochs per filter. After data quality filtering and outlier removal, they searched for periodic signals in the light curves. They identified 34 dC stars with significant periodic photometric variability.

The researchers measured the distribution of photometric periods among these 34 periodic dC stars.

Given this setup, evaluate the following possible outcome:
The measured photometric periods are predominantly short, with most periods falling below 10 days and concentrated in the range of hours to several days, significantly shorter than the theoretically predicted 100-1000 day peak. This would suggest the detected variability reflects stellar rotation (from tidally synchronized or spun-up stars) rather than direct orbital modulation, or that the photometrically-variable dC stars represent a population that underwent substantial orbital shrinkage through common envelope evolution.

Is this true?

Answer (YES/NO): YES